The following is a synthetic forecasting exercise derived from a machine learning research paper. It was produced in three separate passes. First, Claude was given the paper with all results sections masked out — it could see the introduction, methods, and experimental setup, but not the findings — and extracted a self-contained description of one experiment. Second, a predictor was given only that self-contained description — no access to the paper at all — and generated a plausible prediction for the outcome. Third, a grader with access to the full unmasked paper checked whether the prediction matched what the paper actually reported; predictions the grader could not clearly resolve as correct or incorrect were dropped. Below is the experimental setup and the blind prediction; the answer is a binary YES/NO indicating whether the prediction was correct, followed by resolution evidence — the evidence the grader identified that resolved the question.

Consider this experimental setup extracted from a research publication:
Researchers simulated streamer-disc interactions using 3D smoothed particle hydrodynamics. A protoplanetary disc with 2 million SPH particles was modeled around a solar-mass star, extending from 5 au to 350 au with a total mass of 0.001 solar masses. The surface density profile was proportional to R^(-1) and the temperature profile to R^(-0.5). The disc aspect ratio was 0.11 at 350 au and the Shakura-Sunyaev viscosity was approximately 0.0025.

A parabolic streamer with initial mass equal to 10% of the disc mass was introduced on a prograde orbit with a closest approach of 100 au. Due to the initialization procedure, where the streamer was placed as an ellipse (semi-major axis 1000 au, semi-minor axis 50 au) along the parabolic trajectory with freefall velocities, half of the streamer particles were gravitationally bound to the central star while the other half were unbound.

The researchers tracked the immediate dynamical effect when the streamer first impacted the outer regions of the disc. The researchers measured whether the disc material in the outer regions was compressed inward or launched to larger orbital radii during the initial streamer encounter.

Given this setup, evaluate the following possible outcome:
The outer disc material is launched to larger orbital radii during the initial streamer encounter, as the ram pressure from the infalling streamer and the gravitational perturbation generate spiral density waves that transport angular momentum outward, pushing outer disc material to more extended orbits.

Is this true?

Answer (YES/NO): YES